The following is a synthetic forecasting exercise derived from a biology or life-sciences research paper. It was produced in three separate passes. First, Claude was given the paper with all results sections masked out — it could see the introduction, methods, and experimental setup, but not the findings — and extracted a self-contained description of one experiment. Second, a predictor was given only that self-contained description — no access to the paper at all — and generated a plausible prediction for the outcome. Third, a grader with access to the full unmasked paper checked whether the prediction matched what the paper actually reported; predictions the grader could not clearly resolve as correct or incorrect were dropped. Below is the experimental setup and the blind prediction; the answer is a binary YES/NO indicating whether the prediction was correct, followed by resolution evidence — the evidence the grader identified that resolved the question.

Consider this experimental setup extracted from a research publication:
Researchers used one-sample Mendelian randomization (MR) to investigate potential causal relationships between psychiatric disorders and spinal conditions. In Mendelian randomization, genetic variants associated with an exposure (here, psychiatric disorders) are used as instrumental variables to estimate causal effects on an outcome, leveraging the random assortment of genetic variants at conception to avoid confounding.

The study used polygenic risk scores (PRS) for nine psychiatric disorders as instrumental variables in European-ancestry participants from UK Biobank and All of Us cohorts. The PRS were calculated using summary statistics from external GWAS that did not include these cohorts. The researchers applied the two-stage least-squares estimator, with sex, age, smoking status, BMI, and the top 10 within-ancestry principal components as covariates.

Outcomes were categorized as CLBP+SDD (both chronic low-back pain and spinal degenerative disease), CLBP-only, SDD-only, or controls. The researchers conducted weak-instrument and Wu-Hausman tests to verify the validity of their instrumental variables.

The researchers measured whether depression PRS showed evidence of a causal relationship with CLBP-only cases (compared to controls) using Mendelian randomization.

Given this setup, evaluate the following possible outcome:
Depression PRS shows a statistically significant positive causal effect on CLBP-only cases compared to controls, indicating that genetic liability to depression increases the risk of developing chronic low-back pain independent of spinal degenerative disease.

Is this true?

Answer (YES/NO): YES